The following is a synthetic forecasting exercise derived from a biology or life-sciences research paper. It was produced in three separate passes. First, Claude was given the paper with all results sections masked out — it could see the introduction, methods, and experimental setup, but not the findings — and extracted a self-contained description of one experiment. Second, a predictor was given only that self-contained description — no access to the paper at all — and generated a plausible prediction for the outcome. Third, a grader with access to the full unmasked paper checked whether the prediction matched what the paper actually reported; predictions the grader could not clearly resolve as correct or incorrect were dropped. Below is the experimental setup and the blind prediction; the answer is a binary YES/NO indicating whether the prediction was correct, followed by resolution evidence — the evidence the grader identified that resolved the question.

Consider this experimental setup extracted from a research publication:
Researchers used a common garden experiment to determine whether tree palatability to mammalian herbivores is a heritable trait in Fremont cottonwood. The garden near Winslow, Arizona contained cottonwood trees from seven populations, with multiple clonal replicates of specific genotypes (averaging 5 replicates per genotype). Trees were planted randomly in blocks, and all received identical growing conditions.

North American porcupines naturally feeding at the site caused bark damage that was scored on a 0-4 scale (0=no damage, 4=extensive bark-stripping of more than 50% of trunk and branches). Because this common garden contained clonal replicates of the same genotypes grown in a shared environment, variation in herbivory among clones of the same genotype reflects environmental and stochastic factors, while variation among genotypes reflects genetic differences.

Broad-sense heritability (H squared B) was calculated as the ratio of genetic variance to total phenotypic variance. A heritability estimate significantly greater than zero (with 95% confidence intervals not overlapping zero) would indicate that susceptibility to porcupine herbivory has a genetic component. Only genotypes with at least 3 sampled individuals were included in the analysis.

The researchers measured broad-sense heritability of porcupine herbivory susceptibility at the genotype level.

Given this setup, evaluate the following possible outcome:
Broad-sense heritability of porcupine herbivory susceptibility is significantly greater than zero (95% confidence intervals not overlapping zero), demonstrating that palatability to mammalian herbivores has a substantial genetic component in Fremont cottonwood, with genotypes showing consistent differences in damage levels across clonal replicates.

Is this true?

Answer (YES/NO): YES